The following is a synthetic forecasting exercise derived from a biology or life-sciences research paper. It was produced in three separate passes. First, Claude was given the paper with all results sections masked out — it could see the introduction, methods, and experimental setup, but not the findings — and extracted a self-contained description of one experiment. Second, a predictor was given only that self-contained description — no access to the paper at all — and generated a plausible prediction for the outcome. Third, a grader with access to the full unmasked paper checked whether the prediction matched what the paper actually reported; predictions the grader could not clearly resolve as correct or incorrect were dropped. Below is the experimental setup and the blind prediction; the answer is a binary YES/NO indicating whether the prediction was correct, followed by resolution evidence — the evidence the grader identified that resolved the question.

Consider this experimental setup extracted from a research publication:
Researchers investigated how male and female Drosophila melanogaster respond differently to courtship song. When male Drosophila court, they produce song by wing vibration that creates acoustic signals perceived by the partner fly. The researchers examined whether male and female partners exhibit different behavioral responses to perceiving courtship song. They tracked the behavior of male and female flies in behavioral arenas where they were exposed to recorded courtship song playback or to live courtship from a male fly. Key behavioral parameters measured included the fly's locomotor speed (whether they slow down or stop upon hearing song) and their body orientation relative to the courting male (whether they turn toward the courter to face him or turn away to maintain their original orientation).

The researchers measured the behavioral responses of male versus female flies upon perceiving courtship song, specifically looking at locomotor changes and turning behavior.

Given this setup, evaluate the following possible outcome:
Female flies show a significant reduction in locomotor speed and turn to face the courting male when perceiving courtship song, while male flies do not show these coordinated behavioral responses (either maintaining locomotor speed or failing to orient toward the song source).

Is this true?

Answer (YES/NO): NO